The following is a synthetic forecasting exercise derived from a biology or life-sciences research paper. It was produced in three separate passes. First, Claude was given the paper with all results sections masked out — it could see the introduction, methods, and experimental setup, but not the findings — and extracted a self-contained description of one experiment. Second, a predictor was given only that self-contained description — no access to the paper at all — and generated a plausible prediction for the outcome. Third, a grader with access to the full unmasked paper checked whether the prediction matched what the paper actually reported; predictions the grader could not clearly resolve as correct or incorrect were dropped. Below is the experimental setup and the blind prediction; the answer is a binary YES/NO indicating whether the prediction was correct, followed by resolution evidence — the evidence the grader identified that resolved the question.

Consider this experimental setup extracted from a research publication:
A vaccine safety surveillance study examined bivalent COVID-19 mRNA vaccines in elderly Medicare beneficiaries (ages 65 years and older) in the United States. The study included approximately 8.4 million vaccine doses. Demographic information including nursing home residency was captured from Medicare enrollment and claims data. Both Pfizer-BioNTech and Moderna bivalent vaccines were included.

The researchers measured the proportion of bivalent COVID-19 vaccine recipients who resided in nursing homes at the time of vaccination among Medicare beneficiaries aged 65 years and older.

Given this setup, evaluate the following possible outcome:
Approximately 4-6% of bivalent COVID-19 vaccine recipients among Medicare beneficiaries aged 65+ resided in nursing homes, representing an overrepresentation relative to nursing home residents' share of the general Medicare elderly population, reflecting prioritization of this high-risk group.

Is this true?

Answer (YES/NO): NO